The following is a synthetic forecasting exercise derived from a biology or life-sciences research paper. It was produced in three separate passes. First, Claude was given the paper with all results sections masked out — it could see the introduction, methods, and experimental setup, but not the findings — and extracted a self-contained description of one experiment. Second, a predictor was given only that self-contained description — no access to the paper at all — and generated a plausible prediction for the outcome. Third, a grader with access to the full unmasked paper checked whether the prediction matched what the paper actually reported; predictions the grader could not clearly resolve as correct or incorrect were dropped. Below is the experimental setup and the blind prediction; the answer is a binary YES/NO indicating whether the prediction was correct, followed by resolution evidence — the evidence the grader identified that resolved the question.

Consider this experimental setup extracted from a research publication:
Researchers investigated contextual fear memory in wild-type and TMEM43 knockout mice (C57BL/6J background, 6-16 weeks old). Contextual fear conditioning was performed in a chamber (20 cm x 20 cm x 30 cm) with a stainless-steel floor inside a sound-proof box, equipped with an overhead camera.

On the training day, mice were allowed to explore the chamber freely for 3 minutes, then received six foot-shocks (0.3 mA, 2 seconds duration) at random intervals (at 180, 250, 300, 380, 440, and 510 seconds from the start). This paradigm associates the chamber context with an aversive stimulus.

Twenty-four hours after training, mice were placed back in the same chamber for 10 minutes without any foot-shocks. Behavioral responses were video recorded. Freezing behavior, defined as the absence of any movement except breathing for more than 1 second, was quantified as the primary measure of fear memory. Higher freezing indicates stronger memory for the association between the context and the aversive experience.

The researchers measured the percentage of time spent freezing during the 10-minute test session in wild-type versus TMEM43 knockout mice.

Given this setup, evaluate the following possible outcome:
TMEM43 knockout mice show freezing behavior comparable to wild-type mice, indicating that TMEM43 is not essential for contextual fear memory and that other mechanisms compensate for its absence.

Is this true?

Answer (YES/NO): NO